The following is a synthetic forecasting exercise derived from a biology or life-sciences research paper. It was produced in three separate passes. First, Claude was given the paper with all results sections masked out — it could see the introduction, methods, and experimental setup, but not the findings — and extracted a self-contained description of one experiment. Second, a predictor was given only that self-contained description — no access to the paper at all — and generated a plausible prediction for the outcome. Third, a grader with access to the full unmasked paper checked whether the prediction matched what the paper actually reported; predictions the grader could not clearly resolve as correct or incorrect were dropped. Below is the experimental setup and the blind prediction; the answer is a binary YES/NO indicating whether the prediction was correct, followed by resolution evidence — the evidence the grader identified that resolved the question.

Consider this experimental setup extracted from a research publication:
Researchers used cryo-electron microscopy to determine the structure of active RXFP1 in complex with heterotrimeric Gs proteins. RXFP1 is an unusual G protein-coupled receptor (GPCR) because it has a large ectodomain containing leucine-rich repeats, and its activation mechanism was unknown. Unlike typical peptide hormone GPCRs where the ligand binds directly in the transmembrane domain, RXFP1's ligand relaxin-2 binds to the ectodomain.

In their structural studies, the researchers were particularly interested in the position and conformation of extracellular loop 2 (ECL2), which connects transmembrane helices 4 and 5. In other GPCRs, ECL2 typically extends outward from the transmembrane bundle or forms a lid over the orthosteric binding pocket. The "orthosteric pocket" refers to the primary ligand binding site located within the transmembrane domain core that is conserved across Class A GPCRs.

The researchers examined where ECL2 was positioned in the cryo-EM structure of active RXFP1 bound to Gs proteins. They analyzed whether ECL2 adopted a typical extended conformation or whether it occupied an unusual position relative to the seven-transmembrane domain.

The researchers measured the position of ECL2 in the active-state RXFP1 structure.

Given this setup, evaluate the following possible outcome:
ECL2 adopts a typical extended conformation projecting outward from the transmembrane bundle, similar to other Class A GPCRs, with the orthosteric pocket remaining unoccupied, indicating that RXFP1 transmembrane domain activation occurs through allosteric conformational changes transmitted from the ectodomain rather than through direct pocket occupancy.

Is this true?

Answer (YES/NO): NO